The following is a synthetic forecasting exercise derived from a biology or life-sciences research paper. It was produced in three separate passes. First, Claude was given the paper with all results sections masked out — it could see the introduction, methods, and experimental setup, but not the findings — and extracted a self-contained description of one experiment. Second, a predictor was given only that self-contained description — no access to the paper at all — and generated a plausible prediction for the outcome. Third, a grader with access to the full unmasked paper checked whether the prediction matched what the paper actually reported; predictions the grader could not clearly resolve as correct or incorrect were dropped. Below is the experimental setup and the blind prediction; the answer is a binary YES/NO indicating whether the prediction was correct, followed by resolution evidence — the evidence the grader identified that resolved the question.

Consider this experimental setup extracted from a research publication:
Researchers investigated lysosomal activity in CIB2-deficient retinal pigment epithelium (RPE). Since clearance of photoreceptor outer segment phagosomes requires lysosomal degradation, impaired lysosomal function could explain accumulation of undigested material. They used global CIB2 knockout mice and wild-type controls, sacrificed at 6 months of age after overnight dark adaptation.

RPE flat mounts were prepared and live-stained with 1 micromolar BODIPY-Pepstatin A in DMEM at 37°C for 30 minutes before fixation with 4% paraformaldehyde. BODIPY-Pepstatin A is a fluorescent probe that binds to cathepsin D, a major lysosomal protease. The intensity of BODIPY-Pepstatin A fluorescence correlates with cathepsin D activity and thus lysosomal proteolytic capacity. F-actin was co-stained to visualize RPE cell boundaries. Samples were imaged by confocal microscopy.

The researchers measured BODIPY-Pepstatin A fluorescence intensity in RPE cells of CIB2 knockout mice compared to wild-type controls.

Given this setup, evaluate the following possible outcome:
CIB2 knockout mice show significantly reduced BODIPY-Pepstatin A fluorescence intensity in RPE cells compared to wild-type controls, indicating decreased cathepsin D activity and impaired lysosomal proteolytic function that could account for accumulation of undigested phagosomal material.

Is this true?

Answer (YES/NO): YES